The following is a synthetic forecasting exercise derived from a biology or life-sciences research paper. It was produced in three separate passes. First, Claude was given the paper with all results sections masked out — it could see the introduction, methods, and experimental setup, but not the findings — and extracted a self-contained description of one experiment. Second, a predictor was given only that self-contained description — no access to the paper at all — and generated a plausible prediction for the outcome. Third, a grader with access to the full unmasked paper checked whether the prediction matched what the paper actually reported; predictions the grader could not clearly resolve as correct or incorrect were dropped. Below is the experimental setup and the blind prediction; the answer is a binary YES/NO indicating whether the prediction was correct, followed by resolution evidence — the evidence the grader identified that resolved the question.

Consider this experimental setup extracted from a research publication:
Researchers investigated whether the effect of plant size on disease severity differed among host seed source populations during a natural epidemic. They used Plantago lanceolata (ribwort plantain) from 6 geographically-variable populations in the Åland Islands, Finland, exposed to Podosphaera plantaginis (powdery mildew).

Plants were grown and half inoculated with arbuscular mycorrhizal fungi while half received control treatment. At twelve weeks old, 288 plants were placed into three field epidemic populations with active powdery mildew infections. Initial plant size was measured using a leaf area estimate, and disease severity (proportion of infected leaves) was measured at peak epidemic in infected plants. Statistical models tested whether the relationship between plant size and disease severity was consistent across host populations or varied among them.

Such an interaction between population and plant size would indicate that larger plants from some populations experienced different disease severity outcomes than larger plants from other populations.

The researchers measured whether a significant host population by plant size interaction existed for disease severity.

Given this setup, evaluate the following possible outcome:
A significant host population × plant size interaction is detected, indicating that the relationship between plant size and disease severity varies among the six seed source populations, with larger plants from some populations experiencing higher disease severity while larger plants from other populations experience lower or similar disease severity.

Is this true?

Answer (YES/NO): YES